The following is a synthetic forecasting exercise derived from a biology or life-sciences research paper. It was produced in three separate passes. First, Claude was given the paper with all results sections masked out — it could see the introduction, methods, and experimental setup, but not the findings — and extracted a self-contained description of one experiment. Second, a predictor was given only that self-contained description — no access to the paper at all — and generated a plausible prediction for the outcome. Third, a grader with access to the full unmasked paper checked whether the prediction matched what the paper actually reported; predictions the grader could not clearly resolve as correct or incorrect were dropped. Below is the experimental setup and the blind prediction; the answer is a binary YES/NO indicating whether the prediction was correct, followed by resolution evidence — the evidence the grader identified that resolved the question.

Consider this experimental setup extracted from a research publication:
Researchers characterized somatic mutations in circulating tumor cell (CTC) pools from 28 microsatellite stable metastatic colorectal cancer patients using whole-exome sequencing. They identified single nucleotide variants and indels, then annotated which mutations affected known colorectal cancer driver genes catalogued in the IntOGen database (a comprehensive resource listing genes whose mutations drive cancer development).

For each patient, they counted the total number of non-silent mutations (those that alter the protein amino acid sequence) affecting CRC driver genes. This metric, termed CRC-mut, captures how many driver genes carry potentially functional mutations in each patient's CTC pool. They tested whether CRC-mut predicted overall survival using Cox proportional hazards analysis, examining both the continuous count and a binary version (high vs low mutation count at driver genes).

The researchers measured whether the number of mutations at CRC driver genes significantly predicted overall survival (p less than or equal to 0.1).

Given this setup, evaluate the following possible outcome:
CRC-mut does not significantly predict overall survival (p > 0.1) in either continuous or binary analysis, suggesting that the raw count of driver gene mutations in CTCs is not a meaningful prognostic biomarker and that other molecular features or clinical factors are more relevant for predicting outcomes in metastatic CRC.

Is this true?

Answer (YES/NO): YES